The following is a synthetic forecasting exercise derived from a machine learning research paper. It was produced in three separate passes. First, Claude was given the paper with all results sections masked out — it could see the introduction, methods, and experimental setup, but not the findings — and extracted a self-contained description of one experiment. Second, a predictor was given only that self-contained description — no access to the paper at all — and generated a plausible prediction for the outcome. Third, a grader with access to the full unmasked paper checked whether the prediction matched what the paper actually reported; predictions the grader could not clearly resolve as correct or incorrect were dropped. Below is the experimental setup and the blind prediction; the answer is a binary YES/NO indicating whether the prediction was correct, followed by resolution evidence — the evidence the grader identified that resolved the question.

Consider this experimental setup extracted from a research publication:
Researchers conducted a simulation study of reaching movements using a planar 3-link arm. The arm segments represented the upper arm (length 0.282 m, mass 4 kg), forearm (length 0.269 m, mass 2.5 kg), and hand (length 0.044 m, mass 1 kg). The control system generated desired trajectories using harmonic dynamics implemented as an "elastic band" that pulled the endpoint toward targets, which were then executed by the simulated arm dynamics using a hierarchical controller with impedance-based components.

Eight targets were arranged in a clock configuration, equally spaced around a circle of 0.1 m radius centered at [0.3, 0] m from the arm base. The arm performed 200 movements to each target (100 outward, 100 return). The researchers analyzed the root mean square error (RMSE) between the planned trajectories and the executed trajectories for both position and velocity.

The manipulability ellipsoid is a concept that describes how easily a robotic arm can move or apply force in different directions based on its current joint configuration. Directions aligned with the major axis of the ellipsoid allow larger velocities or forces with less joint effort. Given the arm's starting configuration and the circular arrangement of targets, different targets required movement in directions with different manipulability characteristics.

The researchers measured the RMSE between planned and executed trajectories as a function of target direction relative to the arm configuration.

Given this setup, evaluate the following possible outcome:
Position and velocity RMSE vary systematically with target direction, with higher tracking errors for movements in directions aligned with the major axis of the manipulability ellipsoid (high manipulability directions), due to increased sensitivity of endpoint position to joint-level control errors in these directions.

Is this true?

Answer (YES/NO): NO